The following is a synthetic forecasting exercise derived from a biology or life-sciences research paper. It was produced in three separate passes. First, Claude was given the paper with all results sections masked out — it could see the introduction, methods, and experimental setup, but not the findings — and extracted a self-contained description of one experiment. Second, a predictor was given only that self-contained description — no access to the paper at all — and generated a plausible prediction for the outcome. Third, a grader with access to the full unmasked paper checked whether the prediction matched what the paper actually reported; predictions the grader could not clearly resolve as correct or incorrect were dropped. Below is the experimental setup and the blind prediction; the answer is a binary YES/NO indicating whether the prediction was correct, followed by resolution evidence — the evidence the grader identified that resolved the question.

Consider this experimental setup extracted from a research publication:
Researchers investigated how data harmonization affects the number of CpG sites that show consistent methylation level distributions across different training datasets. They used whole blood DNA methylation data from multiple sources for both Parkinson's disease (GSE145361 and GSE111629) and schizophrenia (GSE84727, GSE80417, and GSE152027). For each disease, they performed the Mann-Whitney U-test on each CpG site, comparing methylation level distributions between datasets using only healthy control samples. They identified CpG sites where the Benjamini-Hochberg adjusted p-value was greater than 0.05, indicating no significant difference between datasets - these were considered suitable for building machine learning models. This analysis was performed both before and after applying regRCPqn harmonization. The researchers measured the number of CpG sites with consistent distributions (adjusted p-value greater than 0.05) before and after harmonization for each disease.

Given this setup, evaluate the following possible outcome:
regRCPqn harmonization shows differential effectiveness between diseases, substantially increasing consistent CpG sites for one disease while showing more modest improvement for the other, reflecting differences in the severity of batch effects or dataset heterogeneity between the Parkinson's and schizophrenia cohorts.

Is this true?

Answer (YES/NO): YES